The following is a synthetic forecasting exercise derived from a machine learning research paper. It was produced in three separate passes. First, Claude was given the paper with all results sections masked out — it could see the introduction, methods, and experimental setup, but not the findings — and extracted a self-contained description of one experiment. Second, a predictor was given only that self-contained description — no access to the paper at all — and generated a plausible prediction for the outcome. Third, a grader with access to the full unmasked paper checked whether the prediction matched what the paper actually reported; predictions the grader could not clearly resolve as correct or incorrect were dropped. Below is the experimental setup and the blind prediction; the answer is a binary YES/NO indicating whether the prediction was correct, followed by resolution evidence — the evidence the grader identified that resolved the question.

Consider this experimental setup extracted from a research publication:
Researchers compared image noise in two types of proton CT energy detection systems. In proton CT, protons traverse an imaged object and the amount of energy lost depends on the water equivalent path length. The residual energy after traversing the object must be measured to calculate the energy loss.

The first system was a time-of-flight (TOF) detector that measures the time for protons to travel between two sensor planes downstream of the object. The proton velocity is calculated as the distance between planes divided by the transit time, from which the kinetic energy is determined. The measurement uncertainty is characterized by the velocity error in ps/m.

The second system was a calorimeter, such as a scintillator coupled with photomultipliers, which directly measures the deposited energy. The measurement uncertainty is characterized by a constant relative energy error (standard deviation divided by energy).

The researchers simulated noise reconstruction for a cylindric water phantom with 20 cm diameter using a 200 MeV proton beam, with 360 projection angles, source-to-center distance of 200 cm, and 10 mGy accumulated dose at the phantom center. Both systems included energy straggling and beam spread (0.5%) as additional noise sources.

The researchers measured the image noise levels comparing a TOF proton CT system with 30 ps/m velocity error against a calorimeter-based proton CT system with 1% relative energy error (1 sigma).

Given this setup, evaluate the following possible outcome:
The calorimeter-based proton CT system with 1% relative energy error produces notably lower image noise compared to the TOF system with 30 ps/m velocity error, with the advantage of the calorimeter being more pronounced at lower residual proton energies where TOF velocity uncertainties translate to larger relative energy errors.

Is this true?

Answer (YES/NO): NO